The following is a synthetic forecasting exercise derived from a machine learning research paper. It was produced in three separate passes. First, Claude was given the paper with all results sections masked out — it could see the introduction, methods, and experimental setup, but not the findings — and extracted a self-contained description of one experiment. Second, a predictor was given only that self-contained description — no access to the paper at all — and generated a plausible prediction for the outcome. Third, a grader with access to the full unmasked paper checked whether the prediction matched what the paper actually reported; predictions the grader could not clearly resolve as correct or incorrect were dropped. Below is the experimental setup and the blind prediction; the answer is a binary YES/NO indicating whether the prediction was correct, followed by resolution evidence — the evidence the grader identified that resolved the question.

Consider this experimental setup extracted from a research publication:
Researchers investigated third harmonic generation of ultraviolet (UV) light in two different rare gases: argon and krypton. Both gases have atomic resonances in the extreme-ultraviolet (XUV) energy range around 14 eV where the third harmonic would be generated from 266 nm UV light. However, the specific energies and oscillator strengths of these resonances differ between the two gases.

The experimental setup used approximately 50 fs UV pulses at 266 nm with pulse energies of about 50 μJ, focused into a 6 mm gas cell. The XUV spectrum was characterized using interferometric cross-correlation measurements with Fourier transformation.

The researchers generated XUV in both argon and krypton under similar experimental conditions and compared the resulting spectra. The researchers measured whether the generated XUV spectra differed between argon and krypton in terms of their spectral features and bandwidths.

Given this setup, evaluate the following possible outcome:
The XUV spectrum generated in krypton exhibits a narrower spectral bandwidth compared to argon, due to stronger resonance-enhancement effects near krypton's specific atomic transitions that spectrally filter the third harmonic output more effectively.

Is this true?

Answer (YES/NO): NO